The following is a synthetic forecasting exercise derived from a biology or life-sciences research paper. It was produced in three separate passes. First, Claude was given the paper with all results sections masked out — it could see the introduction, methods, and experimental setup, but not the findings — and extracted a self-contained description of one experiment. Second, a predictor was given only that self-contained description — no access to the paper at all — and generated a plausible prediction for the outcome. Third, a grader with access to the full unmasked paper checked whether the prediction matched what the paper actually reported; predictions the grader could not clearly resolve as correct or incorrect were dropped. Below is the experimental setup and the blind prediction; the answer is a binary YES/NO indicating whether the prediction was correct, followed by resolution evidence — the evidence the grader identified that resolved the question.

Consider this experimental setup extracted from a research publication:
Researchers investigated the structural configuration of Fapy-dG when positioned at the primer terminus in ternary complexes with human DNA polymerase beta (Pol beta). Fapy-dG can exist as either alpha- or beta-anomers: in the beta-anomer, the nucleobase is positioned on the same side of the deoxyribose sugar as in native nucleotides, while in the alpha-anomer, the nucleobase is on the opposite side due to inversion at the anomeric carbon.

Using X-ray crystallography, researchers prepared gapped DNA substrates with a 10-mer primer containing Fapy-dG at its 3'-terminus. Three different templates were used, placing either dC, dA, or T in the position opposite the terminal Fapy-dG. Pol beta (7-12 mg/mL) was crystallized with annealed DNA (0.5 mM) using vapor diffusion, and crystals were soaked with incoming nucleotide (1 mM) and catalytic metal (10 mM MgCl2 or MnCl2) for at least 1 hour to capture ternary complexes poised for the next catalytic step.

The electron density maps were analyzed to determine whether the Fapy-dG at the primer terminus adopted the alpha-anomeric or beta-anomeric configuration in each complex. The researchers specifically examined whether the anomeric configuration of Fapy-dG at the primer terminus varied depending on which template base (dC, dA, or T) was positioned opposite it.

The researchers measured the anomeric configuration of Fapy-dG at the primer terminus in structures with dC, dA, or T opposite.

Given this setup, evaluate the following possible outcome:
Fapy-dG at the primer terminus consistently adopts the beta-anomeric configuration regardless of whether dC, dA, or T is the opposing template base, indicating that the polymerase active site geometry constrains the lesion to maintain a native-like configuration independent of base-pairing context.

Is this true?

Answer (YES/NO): NO